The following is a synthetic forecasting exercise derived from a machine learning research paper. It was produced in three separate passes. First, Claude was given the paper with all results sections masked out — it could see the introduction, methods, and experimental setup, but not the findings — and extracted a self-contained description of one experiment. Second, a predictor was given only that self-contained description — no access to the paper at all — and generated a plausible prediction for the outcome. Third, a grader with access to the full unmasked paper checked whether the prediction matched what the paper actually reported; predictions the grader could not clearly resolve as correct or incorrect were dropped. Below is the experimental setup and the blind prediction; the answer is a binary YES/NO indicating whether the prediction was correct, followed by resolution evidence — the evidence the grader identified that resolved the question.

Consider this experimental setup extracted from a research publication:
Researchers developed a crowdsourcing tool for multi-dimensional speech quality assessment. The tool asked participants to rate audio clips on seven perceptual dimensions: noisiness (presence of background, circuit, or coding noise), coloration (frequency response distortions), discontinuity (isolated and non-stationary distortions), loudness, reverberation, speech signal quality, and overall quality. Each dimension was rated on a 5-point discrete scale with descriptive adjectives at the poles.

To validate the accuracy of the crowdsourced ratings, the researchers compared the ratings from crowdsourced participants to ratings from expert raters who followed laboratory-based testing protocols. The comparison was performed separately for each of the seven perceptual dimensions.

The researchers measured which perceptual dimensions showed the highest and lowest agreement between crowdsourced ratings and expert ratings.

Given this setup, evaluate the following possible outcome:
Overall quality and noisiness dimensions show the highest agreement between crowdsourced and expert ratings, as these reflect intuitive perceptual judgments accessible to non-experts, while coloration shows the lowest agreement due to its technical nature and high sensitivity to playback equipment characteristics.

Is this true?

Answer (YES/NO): YES